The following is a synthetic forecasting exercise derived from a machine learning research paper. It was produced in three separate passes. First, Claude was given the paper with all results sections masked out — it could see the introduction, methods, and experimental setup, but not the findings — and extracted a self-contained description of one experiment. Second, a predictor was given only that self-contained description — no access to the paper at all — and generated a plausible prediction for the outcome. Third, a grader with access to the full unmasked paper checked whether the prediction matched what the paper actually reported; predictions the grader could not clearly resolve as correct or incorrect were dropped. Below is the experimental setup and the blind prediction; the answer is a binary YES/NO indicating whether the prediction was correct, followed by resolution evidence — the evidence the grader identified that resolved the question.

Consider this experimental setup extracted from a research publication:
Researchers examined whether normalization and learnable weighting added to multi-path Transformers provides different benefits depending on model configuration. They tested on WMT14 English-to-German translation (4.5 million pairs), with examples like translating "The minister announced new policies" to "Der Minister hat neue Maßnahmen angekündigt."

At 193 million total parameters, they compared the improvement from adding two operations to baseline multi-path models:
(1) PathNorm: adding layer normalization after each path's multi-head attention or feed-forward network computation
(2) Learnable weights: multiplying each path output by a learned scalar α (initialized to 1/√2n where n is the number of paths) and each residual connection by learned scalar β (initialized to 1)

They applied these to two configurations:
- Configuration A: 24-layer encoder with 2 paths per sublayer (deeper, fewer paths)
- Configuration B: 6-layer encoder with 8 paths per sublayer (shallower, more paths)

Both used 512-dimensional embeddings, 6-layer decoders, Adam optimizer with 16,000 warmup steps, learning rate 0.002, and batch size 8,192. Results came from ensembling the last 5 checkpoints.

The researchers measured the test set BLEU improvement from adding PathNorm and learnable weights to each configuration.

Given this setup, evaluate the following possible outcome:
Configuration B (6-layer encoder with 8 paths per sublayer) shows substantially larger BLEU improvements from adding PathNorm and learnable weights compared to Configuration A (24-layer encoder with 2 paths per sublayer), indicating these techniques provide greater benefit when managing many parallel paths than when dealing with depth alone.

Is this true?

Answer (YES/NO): YES